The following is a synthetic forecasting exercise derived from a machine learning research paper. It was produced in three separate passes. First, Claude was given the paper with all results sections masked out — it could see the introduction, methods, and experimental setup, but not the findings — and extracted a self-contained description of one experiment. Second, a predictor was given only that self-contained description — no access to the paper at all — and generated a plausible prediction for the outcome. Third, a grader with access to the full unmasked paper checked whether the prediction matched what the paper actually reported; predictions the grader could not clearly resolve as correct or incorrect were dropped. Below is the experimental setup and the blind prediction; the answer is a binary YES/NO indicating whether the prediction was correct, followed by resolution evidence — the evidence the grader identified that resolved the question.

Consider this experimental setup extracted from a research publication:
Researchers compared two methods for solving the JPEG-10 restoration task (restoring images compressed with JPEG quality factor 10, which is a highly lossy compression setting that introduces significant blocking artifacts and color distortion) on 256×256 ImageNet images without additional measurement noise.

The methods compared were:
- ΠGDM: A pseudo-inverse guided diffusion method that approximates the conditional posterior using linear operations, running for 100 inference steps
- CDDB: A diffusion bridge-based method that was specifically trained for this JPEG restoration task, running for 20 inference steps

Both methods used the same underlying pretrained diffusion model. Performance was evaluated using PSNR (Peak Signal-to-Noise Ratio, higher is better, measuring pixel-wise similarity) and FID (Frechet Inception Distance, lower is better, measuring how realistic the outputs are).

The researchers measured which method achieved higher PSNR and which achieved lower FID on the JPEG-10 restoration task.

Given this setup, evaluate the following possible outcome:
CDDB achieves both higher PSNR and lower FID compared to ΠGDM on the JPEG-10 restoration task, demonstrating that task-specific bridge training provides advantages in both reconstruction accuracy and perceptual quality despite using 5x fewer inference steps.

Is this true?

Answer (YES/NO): YES